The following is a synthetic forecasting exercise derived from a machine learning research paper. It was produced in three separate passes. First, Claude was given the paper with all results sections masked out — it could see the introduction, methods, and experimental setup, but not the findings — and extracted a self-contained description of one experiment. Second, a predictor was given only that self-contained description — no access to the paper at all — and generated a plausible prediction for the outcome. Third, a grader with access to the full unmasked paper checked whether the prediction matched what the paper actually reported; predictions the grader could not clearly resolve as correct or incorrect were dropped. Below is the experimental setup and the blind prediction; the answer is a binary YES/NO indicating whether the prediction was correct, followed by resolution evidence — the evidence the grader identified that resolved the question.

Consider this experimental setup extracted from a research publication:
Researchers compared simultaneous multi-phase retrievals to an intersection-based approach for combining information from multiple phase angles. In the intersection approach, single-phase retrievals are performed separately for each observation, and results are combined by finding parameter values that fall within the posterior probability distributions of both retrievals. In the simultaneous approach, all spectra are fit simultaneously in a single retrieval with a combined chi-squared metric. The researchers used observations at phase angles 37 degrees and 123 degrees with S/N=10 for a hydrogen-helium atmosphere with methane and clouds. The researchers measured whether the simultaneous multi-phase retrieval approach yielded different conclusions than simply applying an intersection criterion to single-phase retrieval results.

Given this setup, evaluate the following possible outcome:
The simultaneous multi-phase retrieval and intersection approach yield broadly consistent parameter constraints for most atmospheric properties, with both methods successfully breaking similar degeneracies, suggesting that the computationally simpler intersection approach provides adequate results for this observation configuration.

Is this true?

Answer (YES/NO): NO